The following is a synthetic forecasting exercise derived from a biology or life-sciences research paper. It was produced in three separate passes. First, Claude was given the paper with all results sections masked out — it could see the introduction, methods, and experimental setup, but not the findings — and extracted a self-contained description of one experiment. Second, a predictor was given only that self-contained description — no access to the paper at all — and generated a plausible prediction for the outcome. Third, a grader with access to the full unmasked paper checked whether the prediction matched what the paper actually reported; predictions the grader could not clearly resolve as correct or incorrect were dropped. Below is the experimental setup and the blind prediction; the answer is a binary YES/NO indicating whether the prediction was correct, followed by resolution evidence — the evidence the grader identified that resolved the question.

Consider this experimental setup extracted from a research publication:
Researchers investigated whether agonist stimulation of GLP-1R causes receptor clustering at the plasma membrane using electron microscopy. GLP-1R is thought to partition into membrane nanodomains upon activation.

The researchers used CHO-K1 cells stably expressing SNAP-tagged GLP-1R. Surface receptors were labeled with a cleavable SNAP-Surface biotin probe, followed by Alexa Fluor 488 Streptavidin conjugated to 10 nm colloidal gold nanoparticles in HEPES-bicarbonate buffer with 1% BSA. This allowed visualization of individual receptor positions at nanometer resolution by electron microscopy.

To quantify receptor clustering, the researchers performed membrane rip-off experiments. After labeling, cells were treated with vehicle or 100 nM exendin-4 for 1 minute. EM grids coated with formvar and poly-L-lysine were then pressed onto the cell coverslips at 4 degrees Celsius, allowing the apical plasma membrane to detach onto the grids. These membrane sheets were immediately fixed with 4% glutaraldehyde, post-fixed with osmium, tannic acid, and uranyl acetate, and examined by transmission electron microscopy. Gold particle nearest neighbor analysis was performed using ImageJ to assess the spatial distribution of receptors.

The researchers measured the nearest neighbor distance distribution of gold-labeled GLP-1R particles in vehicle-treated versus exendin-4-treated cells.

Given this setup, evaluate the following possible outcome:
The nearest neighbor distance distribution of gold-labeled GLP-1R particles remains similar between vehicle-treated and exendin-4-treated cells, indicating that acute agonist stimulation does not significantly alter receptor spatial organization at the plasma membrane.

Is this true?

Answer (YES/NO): NO